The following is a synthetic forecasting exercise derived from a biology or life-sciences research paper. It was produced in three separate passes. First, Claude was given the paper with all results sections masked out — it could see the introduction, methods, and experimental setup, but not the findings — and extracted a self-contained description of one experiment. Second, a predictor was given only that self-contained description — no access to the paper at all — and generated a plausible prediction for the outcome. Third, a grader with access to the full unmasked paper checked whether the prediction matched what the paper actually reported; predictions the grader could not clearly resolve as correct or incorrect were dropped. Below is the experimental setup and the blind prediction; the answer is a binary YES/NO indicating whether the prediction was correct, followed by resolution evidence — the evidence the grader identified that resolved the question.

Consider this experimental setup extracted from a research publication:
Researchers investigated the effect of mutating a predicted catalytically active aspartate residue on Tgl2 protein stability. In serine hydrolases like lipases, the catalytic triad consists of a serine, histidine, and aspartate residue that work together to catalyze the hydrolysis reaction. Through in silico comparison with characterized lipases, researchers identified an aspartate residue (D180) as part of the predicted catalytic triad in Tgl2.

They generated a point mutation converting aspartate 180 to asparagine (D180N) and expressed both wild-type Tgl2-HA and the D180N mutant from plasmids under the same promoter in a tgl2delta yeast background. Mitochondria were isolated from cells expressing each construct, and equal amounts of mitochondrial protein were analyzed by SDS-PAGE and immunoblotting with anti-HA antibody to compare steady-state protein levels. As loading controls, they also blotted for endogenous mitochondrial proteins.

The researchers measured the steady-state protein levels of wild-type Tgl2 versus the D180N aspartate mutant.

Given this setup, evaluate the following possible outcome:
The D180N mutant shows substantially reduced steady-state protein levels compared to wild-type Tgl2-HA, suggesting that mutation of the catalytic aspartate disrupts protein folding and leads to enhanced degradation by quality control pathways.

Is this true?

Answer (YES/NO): NO